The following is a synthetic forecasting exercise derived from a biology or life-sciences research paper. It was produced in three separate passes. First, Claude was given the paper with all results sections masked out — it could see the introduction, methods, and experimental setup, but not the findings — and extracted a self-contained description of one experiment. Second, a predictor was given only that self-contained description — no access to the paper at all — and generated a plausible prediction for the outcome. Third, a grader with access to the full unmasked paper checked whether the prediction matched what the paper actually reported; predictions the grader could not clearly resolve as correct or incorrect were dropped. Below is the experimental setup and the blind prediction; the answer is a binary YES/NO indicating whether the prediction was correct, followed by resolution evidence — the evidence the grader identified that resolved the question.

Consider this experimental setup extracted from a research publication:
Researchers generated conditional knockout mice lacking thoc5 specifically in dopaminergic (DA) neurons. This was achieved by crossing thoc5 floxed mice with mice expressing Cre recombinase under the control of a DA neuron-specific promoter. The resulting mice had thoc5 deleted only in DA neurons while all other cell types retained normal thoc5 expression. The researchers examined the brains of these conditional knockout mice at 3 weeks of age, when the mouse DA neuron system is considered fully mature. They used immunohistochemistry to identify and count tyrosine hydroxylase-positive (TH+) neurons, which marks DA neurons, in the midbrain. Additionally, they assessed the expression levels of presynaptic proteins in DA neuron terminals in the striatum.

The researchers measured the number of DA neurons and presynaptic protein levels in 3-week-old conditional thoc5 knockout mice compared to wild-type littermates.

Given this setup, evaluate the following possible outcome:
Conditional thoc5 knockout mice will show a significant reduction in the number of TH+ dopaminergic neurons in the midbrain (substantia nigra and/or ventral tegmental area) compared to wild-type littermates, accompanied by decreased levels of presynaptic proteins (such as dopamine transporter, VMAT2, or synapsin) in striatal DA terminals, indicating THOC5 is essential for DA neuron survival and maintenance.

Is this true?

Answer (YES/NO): NO